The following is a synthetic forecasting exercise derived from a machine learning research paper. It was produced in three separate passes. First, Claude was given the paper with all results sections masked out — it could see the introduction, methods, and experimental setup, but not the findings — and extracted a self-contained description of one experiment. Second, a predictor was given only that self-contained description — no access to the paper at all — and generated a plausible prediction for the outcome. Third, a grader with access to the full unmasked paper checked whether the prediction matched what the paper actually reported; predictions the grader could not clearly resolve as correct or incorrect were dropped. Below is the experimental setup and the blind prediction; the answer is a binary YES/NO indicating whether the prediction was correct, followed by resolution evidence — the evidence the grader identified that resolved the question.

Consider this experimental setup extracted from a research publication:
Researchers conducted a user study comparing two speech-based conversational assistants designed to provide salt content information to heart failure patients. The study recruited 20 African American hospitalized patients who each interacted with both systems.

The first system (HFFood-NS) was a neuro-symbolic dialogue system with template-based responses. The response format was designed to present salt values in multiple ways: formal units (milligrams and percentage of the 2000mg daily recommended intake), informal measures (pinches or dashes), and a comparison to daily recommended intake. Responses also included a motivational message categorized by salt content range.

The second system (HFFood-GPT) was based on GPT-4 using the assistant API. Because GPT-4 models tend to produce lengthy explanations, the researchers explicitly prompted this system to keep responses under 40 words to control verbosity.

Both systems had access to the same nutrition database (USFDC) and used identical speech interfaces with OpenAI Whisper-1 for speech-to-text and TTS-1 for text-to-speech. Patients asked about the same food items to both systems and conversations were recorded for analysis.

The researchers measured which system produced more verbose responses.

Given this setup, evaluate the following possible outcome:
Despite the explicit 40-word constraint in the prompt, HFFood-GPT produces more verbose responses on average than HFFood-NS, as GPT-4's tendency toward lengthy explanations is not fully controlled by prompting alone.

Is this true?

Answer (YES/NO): YES